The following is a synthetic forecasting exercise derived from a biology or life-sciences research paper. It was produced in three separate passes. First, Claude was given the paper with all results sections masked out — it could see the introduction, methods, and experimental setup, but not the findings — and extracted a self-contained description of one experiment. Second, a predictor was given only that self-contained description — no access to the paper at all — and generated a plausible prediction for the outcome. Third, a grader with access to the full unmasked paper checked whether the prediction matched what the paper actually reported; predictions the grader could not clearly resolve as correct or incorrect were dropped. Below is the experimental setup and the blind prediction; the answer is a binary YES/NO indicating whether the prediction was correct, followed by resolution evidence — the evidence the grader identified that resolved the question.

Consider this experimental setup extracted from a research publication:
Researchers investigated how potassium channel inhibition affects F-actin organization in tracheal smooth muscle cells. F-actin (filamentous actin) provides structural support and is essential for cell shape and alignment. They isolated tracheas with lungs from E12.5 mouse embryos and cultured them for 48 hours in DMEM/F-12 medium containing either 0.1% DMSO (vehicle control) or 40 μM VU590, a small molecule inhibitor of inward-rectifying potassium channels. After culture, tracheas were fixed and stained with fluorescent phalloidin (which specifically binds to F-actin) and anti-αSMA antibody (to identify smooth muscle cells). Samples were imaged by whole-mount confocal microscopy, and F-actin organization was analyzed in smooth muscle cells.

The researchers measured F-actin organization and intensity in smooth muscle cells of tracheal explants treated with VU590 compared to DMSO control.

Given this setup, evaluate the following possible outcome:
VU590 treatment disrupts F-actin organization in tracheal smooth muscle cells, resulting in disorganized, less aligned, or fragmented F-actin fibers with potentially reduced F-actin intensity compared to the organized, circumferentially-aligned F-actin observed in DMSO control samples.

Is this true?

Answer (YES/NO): YES